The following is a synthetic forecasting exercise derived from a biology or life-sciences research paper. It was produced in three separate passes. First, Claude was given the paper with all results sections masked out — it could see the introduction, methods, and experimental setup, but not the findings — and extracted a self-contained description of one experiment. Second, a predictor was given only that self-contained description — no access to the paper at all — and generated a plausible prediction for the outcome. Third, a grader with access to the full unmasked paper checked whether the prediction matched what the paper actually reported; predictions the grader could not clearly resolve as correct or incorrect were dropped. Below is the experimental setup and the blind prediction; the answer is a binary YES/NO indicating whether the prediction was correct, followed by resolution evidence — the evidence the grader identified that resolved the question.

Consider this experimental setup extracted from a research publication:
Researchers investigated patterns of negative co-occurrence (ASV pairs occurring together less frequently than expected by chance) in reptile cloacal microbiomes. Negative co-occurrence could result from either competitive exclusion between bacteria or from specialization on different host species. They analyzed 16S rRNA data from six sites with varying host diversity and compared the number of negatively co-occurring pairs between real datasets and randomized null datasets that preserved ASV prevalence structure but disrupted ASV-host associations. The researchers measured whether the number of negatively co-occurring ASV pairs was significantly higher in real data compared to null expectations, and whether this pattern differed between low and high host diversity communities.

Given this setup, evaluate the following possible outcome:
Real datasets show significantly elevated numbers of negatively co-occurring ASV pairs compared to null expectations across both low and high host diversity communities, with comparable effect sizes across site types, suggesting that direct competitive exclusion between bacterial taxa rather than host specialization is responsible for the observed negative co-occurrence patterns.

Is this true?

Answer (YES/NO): NO